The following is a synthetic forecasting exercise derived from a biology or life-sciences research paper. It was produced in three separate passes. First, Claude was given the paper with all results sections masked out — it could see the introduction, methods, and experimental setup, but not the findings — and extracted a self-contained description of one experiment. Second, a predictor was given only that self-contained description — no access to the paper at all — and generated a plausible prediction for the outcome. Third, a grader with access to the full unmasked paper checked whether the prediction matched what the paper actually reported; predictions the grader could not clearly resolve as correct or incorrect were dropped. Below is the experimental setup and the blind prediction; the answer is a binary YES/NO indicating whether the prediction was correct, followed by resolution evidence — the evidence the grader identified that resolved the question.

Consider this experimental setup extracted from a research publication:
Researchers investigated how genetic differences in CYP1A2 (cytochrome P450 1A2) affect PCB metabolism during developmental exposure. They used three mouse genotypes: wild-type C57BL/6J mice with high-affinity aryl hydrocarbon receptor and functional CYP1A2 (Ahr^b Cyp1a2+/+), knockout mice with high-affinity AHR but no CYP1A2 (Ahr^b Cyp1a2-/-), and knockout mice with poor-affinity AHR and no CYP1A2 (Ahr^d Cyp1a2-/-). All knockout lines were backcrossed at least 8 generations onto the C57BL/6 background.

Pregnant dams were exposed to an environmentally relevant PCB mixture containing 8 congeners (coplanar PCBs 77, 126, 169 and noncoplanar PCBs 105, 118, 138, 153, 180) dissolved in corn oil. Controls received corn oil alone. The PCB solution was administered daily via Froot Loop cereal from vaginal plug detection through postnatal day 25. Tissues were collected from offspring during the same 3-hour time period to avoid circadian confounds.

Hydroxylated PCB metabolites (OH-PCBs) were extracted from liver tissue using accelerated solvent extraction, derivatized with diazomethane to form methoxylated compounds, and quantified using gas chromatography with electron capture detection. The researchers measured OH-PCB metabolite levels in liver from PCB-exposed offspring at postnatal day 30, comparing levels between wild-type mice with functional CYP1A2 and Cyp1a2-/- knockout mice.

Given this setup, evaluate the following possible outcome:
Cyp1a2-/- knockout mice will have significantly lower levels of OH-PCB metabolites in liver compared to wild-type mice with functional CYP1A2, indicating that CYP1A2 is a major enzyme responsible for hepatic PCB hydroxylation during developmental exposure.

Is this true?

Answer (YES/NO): NO